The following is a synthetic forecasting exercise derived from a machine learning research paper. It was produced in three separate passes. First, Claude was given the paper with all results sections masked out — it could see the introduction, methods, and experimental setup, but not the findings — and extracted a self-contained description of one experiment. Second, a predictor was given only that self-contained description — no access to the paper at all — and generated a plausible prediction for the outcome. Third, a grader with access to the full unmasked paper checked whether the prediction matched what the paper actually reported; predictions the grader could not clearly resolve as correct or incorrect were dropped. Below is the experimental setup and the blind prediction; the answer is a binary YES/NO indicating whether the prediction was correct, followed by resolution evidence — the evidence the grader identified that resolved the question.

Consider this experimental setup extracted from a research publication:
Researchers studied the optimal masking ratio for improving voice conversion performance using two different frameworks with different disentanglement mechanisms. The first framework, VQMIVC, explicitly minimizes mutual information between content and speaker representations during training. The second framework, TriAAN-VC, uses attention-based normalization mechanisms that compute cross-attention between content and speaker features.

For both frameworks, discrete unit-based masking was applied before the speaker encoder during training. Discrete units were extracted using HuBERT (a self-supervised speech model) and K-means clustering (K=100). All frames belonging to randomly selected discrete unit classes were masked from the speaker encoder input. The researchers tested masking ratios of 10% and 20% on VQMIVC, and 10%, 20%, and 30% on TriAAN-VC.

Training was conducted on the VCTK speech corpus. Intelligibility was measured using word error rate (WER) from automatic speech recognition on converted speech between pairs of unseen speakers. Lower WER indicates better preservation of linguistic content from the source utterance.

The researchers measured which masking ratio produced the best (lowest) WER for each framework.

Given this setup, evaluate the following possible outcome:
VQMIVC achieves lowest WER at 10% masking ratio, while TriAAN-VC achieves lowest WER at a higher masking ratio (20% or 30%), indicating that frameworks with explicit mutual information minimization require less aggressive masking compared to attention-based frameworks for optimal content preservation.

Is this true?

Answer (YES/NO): YES